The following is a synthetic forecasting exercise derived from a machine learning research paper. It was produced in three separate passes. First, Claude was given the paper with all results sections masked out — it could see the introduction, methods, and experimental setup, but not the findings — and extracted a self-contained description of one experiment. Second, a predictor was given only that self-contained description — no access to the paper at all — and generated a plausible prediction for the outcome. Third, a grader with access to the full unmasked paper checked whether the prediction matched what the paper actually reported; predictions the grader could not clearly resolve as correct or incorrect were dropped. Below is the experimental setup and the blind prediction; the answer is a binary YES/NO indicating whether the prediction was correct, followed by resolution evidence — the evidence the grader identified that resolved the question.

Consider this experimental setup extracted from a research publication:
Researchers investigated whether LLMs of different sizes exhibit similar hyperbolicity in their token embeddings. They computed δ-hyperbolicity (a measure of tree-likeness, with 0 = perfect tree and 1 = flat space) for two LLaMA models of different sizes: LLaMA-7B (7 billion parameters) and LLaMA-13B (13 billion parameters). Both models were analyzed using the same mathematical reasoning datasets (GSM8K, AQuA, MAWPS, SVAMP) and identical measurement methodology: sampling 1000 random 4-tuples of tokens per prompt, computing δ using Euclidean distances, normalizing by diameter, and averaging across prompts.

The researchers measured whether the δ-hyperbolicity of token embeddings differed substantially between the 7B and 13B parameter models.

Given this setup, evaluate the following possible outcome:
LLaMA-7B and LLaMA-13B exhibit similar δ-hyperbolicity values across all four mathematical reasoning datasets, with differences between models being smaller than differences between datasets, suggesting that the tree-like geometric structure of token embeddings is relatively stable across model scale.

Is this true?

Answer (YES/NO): YES